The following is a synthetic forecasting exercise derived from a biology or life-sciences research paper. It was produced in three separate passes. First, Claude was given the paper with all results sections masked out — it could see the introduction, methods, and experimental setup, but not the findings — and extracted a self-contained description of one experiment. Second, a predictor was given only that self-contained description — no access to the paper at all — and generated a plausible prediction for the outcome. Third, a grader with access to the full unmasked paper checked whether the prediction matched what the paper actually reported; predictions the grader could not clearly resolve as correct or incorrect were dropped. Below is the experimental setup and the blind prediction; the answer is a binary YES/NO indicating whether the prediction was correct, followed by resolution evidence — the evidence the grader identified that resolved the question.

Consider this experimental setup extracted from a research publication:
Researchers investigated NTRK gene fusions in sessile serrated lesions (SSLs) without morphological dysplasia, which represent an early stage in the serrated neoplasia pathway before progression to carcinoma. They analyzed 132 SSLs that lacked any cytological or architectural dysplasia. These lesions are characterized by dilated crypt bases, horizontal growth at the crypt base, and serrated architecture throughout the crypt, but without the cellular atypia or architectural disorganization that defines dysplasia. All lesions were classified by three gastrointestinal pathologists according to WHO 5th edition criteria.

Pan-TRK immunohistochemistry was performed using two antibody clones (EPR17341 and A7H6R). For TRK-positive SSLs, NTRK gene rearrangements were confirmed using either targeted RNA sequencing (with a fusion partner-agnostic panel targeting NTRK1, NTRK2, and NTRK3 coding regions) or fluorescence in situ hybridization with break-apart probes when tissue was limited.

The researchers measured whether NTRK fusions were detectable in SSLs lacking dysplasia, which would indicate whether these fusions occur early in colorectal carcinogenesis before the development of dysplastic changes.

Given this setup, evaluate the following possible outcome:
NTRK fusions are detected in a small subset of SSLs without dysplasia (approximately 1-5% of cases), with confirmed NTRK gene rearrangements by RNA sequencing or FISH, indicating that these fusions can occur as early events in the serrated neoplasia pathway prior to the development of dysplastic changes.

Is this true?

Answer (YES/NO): YES